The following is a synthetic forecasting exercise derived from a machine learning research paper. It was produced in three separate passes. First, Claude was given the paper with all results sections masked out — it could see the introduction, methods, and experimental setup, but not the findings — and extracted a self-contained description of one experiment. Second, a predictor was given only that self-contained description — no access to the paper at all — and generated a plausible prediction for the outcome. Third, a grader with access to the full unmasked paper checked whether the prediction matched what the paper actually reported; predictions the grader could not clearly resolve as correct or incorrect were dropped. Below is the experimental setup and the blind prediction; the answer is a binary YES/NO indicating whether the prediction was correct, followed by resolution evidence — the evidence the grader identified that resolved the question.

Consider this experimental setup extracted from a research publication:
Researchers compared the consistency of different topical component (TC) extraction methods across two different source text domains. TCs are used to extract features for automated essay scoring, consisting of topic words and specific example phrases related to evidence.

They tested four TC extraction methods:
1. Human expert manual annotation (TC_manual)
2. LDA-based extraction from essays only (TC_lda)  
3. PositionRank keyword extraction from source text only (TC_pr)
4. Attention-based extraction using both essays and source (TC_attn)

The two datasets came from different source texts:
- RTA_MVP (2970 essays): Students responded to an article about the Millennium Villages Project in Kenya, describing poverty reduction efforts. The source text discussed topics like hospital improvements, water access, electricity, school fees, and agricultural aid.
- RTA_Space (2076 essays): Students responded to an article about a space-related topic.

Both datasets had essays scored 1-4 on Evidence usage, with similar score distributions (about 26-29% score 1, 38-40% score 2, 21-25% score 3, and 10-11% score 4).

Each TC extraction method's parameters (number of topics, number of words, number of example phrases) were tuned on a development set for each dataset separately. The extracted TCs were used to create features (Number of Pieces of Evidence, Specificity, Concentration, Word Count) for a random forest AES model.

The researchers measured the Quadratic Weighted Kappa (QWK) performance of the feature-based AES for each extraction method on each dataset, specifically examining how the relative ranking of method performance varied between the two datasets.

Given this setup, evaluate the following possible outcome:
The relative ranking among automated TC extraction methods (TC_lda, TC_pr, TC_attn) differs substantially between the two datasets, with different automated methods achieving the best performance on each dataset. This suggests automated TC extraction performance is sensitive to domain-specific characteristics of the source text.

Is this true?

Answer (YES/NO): NO